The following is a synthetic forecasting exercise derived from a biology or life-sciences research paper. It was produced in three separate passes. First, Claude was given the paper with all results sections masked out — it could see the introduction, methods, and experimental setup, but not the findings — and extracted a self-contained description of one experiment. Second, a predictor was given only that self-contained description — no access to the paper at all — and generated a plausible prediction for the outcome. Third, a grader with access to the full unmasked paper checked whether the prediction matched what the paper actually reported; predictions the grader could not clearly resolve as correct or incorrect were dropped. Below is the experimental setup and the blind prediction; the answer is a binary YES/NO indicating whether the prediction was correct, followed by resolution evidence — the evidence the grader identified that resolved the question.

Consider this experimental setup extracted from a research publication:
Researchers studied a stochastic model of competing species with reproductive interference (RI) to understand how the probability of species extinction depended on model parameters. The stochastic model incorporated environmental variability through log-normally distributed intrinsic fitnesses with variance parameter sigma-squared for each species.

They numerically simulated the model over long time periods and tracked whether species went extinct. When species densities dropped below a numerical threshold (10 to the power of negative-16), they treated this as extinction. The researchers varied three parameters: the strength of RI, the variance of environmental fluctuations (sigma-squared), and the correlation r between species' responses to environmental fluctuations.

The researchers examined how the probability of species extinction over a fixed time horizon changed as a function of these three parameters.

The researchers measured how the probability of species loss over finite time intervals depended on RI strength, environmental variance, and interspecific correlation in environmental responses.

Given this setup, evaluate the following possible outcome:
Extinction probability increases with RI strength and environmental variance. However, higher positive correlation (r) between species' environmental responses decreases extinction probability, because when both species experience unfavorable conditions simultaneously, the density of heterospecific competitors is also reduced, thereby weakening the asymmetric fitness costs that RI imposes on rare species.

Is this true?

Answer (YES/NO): NO